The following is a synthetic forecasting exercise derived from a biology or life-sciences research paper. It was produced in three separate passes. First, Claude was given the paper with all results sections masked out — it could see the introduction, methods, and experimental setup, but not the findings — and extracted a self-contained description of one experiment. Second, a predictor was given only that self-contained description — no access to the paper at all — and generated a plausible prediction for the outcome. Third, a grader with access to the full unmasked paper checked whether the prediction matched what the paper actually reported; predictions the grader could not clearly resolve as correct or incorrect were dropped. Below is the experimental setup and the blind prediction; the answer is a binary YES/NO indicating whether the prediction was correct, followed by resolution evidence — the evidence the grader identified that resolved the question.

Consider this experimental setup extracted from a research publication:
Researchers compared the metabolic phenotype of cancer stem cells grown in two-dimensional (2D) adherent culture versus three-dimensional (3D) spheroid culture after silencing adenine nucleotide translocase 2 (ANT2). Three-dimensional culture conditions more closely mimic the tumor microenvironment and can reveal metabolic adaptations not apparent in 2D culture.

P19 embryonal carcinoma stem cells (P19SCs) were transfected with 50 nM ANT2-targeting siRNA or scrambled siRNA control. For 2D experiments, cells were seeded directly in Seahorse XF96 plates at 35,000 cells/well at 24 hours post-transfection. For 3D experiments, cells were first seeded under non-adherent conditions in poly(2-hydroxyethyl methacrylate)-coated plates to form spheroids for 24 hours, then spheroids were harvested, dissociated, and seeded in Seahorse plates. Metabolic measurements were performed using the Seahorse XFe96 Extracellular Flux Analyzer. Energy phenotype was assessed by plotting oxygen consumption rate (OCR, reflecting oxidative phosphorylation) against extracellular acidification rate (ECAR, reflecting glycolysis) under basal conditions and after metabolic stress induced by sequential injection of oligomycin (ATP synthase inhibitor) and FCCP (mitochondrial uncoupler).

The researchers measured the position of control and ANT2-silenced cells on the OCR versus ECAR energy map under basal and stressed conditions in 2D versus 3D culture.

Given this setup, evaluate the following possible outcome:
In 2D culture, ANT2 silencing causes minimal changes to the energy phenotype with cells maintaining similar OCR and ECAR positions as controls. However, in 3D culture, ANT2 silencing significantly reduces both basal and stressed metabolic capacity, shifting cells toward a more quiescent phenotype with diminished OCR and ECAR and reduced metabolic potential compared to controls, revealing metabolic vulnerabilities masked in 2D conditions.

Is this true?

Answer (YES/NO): NO